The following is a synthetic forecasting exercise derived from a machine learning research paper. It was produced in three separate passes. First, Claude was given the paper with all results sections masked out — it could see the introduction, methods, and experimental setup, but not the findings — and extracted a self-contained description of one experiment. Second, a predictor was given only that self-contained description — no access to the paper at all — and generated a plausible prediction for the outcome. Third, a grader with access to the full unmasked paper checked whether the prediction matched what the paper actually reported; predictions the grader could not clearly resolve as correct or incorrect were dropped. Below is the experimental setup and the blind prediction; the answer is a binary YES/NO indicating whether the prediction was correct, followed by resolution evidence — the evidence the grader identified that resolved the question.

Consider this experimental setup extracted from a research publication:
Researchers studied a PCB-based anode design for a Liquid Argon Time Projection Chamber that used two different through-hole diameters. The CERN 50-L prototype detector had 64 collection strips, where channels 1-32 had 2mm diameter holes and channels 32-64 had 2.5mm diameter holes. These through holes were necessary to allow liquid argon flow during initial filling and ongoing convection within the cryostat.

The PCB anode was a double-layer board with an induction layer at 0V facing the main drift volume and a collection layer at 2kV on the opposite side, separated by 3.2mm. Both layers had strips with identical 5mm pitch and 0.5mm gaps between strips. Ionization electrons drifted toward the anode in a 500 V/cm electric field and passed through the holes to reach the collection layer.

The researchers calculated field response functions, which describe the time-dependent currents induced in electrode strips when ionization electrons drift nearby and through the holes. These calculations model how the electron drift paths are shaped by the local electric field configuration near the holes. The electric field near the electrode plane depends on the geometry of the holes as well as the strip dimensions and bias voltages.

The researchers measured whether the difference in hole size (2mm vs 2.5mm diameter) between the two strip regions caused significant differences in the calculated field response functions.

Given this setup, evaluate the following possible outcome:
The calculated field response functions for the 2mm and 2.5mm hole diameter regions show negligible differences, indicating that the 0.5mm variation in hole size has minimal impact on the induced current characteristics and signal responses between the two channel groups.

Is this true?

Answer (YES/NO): NO